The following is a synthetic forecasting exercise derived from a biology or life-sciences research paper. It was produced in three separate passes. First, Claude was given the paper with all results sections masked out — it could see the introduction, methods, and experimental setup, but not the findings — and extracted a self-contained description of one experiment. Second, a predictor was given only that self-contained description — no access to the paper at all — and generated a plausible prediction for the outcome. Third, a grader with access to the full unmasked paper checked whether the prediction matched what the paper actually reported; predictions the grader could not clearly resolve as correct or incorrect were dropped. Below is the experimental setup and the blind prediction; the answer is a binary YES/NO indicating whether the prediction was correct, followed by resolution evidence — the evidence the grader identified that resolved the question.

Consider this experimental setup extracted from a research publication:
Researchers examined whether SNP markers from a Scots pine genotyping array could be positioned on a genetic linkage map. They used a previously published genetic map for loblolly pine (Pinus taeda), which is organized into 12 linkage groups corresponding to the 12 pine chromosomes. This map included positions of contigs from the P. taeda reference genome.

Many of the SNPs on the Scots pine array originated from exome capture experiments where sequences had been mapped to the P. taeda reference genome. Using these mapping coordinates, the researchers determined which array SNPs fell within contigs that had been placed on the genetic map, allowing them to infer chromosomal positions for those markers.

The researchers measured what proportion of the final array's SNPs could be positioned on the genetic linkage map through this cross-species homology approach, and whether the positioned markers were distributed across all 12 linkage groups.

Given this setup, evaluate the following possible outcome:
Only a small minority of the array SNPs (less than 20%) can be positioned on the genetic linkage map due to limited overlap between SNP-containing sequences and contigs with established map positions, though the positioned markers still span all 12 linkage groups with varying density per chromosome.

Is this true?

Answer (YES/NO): NO